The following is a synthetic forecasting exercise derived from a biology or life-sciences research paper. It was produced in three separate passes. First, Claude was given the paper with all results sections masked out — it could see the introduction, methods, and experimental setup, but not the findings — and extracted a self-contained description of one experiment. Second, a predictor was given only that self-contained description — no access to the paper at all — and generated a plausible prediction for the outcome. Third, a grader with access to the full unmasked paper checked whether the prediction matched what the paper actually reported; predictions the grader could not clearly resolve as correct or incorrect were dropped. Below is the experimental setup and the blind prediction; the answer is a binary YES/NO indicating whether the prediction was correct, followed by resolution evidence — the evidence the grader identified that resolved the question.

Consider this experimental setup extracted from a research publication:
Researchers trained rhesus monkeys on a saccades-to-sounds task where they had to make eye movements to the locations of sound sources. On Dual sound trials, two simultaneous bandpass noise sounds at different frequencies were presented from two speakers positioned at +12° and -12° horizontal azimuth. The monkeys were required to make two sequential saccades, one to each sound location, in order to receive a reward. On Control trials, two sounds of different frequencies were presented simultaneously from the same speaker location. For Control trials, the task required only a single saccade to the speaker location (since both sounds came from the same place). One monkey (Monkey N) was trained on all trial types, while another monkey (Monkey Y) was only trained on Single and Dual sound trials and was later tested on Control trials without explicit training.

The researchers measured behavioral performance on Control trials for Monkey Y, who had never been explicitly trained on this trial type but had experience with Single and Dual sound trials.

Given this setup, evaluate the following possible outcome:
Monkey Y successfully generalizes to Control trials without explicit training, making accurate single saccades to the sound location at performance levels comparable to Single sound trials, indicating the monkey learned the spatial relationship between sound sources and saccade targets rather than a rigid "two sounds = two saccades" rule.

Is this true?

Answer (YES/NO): NO